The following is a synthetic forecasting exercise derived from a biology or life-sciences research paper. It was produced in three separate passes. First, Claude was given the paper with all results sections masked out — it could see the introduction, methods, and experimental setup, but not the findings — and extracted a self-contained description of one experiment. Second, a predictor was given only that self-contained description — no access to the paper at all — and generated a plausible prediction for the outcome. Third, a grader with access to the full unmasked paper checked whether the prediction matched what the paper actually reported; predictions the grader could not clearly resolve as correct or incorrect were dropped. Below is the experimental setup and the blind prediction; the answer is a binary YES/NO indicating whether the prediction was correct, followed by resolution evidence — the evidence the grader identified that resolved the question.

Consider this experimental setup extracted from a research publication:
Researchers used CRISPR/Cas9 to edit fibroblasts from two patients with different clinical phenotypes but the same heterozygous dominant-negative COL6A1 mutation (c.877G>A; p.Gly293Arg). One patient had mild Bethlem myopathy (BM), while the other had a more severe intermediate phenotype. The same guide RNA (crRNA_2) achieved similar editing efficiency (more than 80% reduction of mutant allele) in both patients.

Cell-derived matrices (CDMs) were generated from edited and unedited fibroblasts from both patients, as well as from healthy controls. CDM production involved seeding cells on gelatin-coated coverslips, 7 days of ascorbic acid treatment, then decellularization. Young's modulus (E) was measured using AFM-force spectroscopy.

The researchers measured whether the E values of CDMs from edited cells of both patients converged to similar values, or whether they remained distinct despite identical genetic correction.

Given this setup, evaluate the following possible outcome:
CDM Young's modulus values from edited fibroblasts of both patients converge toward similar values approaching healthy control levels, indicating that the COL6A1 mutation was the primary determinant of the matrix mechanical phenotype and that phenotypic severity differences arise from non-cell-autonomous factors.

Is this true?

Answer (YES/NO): YES